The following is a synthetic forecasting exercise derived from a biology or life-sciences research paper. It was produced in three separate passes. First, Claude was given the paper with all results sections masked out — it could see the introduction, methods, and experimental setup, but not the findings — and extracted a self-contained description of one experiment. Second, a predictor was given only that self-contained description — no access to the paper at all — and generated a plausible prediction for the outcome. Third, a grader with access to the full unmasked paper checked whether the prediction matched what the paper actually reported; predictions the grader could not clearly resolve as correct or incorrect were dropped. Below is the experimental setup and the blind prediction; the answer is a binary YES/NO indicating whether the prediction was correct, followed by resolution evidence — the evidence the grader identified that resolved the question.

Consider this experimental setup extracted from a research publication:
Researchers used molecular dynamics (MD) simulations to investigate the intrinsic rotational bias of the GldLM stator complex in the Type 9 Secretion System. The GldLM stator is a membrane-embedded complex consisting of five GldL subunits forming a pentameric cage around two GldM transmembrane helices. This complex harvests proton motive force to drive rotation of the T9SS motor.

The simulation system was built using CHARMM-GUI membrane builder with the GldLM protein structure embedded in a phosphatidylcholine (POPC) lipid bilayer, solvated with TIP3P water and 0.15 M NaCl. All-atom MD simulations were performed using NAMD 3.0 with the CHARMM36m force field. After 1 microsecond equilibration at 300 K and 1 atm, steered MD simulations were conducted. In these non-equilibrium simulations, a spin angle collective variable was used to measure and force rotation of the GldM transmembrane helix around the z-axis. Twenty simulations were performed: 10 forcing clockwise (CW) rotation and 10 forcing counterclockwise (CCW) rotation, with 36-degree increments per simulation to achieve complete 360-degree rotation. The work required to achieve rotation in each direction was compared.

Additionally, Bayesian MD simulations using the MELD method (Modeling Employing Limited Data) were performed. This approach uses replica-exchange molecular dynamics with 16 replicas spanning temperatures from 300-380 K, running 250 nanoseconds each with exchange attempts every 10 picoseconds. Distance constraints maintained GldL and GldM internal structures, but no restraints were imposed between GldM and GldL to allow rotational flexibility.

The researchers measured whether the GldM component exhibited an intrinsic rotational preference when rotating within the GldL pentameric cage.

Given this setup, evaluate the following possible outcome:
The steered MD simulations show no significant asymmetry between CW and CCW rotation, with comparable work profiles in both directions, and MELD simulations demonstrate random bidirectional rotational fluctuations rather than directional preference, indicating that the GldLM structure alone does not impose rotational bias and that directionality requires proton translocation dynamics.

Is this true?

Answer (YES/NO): NO